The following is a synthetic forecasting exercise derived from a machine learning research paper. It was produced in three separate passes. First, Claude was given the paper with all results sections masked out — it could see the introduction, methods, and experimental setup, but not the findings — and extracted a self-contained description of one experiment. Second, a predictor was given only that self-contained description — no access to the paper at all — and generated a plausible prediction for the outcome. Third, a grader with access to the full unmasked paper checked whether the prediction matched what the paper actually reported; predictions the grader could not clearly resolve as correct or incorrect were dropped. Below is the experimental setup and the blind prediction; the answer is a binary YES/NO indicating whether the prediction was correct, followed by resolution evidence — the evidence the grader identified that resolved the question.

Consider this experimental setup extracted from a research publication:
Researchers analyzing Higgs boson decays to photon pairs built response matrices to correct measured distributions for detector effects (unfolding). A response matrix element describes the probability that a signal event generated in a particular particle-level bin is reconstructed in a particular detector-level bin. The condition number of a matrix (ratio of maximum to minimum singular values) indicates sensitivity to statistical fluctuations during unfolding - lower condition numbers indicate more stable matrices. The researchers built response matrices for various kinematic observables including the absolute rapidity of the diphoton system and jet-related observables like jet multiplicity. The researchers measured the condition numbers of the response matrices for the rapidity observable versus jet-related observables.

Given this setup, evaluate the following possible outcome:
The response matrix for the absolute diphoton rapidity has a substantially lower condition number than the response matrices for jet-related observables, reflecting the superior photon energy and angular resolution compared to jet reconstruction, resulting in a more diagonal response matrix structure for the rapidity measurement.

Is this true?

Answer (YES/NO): YES